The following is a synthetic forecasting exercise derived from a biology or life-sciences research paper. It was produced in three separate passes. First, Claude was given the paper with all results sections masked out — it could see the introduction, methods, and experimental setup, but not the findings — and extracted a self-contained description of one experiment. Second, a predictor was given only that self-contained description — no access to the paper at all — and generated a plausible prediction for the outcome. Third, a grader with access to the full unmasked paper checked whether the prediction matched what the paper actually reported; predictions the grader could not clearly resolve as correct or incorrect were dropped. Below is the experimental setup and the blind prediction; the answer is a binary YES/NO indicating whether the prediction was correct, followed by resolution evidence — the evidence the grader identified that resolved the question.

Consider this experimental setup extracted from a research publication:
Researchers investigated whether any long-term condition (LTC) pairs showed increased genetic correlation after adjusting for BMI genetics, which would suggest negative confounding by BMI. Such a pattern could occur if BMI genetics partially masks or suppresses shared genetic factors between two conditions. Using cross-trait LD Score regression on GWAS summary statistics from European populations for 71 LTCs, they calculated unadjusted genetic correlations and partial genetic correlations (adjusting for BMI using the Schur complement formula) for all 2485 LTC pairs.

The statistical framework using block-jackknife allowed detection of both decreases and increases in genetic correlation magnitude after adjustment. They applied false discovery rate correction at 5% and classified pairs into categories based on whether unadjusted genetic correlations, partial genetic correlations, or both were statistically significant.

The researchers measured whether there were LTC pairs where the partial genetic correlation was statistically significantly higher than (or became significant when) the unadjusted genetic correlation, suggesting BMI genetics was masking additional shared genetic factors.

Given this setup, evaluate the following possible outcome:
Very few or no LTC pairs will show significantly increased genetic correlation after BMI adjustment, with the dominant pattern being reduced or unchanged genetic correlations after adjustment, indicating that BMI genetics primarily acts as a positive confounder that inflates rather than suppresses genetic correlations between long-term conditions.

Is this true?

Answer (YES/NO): NO